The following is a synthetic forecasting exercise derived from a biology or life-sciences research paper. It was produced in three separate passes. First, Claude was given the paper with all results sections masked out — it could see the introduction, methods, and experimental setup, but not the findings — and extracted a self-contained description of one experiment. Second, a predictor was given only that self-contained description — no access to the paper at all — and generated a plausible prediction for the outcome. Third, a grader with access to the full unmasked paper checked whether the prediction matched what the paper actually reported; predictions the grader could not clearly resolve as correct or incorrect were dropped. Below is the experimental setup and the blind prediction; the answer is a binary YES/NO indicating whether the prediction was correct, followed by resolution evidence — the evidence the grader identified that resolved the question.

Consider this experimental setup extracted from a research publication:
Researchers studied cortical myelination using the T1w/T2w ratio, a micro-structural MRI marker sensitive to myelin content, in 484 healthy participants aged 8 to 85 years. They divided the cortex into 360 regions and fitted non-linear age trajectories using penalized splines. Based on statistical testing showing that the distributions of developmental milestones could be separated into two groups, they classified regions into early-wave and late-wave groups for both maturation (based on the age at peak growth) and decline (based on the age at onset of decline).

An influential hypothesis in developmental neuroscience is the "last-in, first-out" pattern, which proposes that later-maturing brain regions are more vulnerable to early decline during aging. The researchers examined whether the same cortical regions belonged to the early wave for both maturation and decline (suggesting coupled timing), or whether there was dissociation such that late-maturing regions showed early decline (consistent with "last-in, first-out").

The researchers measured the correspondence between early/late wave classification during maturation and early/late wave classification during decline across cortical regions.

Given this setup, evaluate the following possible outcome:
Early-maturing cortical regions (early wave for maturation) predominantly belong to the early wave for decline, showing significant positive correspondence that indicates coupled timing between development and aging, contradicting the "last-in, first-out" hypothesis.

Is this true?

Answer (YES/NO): YES